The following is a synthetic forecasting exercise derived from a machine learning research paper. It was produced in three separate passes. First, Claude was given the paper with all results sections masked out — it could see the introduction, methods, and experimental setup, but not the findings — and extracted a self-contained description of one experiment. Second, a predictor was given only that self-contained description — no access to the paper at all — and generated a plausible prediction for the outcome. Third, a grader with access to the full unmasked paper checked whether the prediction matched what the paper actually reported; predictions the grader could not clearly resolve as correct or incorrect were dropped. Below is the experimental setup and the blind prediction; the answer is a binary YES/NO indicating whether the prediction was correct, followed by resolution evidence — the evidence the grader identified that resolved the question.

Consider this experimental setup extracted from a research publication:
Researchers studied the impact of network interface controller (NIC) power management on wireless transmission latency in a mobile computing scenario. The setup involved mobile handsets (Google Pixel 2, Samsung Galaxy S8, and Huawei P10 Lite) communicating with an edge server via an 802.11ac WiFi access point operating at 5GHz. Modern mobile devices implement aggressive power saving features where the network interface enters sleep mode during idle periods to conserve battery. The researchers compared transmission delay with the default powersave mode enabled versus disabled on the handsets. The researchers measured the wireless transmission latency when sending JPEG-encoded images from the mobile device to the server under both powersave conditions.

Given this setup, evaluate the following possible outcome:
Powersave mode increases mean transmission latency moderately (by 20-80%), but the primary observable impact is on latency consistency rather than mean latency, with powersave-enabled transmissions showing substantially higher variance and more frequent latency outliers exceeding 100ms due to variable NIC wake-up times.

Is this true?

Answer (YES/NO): NO